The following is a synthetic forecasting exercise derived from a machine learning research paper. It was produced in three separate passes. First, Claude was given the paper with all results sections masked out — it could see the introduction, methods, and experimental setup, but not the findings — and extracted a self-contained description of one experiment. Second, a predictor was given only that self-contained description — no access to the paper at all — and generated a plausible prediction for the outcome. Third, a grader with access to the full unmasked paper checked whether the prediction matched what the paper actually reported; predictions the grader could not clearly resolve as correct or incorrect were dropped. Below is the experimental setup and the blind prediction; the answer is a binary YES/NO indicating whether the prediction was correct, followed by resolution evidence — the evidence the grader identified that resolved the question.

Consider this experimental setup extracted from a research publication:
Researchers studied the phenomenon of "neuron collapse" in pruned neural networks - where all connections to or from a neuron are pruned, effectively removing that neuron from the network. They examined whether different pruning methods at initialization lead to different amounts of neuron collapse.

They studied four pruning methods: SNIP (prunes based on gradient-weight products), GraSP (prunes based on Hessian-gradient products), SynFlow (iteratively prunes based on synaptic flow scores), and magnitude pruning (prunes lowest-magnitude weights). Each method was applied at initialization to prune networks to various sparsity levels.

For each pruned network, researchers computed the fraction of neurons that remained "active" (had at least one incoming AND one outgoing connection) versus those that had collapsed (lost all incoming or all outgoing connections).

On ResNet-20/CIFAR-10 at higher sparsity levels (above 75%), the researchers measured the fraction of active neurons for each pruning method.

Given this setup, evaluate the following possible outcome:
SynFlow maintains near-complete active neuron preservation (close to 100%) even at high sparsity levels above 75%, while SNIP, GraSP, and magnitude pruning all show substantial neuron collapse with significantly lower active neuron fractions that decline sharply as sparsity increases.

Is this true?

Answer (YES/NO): NO